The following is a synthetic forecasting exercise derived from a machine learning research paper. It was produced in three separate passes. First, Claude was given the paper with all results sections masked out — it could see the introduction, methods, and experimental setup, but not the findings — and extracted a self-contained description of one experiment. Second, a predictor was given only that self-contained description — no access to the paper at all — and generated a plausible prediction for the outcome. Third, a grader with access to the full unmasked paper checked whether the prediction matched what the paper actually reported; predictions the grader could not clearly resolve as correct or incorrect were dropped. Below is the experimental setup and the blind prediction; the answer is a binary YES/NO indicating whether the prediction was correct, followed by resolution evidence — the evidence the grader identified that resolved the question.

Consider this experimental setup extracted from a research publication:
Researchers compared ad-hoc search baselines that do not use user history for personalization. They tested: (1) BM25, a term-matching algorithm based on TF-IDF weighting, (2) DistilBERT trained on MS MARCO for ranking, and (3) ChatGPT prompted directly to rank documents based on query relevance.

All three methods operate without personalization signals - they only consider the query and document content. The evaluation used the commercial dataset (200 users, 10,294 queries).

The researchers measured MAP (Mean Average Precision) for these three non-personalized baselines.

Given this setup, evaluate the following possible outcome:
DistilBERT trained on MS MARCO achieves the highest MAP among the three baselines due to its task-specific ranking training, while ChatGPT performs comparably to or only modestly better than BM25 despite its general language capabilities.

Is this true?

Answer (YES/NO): NO